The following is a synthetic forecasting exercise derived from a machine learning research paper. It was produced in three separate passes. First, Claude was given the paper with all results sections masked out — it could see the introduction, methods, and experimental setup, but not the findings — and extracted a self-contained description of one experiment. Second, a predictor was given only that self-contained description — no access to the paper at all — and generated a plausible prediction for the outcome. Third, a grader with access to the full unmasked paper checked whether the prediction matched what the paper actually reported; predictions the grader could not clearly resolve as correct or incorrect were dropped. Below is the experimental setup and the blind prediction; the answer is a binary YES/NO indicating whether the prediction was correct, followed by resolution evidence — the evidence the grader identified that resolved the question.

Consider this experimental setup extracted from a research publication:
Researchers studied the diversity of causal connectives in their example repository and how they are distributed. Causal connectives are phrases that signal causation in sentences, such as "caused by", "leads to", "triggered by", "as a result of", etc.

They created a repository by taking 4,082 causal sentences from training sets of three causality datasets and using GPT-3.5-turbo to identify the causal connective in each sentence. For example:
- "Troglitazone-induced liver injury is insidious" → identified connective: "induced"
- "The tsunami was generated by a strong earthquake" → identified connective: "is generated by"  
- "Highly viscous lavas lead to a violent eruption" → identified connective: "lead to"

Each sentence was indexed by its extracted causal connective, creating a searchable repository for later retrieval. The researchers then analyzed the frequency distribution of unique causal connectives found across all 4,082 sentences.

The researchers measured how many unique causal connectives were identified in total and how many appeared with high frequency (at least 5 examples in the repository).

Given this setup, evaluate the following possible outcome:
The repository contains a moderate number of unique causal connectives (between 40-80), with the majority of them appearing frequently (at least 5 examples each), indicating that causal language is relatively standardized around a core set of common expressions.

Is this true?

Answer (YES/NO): NO